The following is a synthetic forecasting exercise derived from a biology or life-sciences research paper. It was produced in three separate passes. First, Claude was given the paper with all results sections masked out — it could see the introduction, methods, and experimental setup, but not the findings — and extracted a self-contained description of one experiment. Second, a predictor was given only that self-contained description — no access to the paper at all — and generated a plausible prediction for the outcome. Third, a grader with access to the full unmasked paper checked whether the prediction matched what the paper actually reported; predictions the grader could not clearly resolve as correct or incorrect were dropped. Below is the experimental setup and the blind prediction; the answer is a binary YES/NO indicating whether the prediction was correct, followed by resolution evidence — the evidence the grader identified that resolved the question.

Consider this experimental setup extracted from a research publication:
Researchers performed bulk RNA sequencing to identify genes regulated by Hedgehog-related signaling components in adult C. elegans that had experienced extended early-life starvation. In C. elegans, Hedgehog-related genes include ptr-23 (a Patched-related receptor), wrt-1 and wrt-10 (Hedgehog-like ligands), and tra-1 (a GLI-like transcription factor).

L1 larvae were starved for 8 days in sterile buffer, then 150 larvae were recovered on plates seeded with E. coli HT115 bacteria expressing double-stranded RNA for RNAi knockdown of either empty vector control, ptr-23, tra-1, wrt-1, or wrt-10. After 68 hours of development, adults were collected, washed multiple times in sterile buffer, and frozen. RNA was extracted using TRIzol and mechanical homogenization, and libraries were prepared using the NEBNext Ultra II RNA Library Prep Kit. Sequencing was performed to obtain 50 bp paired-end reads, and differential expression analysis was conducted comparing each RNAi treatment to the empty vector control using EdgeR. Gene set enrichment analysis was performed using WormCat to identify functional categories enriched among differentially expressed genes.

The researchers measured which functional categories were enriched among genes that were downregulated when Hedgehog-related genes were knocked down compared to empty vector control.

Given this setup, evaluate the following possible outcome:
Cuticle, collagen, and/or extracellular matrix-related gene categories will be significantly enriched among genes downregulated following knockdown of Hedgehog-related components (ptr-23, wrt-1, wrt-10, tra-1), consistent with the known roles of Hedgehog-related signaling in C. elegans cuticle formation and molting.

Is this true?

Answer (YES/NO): NO